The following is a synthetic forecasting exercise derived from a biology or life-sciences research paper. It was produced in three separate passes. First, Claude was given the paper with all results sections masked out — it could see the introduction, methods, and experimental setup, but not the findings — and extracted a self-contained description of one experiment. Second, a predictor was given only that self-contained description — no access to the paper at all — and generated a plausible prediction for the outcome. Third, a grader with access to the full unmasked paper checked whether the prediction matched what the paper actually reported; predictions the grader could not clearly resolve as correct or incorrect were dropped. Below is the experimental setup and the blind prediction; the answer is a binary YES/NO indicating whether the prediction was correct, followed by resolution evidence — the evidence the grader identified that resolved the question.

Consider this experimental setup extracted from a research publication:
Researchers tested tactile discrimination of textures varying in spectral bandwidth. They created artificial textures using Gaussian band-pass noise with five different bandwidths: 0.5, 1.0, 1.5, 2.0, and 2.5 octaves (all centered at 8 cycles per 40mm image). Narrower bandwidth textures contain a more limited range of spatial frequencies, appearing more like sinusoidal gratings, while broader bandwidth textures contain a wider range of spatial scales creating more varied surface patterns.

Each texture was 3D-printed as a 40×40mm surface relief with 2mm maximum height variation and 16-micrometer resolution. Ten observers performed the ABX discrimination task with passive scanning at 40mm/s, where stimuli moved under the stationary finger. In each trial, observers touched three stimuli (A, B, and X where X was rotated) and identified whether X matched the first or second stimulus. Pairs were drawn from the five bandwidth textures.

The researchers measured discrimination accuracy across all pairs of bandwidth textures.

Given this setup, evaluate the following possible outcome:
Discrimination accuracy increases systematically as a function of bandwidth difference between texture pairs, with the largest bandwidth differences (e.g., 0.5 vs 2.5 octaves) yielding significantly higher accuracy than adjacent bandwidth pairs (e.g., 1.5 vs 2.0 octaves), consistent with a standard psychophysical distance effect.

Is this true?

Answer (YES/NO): YES